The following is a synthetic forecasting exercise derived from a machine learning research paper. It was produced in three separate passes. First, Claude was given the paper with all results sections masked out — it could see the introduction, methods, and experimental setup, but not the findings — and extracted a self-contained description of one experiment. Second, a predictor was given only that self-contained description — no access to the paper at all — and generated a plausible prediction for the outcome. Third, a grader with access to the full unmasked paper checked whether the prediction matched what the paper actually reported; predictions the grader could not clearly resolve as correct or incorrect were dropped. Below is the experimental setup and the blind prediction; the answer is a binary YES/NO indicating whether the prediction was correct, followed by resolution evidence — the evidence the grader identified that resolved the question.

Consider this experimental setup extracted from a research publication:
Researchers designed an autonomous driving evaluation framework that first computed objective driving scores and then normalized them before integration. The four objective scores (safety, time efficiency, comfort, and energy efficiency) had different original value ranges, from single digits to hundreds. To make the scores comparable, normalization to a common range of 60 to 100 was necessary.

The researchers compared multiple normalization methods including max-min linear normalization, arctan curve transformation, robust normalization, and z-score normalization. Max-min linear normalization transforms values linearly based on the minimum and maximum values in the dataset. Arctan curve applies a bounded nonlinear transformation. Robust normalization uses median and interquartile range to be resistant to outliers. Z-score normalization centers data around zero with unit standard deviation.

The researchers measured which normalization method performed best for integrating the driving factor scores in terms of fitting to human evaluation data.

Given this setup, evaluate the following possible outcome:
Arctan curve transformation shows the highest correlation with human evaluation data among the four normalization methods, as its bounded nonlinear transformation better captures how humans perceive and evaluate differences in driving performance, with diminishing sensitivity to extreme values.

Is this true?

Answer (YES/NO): NO